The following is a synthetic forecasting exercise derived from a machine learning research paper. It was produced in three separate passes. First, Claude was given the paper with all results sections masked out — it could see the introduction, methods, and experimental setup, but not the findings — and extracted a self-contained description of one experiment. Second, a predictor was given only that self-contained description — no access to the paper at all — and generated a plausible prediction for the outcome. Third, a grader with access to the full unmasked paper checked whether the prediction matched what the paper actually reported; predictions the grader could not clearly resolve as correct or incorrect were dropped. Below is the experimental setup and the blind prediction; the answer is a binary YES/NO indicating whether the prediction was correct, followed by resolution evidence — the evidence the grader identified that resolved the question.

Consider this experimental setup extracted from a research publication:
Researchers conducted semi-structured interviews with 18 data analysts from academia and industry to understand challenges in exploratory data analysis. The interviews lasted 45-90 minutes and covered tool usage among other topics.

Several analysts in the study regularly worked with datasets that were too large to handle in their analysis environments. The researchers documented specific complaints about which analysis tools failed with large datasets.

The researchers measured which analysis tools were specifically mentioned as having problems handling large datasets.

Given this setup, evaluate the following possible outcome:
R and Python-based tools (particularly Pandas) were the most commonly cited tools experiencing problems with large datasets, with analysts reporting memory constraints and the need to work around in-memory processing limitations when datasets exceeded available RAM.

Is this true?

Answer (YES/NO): NO